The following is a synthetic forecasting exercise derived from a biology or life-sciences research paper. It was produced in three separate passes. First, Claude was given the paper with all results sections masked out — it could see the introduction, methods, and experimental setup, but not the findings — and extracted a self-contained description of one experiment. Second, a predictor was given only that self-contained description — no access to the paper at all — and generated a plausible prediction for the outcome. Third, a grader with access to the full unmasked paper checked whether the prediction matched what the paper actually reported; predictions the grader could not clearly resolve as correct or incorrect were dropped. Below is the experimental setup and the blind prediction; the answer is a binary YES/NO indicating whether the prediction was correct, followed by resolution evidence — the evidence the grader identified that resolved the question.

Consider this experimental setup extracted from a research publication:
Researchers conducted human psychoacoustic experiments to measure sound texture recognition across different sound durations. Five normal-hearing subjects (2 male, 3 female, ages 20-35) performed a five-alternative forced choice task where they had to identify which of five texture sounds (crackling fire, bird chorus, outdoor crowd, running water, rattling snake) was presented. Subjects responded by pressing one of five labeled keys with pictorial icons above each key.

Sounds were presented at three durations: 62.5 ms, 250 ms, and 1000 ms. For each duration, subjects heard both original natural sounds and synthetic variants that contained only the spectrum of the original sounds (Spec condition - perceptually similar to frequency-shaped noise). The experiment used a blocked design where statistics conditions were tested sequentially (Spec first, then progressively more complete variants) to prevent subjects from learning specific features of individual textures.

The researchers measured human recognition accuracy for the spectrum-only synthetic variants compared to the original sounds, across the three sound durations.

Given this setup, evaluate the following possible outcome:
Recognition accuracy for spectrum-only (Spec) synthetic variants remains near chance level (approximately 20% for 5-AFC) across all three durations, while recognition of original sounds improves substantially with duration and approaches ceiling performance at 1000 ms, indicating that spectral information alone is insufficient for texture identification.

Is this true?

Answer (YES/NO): NO